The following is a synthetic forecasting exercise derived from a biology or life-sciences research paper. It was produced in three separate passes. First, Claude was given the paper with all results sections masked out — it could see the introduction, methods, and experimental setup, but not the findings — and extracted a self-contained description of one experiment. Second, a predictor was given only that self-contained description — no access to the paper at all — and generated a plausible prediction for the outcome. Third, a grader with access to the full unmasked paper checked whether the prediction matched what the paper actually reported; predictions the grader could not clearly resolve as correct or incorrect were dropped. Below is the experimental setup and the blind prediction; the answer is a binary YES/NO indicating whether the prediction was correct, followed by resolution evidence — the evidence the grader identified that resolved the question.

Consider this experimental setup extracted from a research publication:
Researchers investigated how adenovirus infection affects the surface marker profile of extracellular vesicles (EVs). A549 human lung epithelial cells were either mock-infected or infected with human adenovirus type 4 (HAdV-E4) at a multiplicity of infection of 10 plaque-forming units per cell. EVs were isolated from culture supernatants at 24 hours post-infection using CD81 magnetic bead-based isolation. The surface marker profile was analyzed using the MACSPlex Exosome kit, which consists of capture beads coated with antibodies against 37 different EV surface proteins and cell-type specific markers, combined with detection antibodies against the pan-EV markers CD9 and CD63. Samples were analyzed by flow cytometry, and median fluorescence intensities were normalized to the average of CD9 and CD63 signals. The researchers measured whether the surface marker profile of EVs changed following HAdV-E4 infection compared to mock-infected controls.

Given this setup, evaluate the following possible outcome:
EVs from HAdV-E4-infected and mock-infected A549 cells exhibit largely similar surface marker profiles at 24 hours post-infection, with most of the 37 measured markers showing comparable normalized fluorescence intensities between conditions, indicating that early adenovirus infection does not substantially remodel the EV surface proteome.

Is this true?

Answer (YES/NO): NO